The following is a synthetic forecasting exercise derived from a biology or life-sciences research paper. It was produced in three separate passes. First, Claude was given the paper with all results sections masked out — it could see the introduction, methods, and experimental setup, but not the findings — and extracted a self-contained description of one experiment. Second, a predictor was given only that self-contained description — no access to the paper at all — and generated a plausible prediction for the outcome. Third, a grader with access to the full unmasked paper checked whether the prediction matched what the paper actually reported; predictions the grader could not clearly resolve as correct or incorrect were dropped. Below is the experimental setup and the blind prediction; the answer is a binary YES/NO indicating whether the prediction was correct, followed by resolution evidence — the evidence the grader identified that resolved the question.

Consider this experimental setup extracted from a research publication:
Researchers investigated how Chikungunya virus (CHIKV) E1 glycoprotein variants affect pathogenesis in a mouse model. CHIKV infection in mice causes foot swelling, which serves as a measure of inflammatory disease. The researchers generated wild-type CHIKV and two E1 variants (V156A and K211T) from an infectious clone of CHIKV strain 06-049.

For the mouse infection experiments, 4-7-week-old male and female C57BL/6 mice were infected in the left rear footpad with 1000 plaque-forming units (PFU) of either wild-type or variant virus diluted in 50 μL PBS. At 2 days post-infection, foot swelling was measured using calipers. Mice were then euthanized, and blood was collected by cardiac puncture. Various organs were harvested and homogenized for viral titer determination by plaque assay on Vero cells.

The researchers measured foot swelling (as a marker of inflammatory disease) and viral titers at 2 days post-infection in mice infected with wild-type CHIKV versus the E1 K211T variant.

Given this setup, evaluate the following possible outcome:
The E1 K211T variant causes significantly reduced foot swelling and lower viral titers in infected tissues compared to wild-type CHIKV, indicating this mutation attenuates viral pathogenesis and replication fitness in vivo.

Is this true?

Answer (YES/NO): NO